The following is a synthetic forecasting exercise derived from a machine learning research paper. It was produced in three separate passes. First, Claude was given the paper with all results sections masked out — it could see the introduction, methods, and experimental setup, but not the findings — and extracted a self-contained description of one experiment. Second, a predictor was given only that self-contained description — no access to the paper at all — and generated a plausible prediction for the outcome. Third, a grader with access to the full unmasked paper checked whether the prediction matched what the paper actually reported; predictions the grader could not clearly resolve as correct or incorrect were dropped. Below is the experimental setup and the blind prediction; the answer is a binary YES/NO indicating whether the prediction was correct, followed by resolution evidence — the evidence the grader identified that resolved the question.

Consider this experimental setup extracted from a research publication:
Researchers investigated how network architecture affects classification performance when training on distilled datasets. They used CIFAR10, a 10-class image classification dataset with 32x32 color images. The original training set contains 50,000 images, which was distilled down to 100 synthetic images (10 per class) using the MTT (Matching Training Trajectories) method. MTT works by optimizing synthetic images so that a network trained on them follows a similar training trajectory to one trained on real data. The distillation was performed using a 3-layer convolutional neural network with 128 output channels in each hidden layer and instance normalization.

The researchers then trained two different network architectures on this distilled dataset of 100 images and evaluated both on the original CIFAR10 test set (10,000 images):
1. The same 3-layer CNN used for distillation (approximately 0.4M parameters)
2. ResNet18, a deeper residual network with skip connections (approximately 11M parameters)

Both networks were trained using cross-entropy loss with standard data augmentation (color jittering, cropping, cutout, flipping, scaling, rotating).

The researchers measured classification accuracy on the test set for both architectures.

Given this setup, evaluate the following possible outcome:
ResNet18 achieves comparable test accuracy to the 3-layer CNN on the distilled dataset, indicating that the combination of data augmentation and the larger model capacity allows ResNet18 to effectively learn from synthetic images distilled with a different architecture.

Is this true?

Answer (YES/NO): NO